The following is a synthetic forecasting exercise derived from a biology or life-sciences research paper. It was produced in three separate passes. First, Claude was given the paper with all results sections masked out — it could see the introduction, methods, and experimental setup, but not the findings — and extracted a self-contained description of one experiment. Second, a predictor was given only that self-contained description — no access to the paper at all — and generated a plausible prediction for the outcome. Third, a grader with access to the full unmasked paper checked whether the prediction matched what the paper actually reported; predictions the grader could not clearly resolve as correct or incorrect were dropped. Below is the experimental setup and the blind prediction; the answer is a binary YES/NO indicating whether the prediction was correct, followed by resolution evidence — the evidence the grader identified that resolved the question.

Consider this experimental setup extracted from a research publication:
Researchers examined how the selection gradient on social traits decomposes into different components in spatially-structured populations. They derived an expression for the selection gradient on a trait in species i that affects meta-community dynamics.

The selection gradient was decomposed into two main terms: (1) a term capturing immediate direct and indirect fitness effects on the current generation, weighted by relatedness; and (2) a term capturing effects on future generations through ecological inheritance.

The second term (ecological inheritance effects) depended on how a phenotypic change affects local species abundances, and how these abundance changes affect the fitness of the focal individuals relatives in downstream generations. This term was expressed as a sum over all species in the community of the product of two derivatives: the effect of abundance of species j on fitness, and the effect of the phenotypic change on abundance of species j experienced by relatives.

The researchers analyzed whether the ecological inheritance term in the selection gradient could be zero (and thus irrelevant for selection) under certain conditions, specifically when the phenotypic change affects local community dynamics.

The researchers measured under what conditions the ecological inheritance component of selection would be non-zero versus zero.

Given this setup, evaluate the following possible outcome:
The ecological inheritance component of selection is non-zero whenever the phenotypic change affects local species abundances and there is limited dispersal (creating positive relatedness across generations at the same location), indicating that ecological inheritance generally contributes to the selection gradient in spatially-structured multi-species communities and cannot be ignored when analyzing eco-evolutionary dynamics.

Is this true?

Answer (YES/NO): YES